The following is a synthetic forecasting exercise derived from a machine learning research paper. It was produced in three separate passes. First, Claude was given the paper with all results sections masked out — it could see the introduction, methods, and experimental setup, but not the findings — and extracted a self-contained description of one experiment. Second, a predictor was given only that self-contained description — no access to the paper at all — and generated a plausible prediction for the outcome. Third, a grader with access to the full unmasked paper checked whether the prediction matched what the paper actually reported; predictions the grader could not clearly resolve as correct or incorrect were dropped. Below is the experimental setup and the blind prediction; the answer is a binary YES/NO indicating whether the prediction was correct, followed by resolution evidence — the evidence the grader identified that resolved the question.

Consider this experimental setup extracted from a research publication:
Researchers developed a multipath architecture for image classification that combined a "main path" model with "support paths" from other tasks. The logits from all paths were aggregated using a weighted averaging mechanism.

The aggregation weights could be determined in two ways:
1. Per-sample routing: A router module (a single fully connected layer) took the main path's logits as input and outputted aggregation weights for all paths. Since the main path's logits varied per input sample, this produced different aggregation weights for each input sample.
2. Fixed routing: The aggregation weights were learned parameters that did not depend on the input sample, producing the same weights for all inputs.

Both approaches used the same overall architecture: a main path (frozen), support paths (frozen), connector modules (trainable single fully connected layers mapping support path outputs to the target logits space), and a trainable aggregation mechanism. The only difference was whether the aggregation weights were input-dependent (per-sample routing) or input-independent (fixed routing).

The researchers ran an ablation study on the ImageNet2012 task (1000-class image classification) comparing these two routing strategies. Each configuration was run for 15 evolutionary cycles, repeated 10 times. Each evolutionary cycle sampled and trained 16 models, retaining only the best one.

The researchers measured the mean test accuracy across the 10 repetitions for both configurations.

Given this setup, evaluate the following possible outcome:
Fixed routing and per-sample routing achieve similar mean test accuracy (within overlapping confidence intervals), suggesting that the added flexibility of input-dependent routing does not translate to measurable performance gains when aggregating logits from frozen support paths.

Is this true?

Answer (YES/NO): NO